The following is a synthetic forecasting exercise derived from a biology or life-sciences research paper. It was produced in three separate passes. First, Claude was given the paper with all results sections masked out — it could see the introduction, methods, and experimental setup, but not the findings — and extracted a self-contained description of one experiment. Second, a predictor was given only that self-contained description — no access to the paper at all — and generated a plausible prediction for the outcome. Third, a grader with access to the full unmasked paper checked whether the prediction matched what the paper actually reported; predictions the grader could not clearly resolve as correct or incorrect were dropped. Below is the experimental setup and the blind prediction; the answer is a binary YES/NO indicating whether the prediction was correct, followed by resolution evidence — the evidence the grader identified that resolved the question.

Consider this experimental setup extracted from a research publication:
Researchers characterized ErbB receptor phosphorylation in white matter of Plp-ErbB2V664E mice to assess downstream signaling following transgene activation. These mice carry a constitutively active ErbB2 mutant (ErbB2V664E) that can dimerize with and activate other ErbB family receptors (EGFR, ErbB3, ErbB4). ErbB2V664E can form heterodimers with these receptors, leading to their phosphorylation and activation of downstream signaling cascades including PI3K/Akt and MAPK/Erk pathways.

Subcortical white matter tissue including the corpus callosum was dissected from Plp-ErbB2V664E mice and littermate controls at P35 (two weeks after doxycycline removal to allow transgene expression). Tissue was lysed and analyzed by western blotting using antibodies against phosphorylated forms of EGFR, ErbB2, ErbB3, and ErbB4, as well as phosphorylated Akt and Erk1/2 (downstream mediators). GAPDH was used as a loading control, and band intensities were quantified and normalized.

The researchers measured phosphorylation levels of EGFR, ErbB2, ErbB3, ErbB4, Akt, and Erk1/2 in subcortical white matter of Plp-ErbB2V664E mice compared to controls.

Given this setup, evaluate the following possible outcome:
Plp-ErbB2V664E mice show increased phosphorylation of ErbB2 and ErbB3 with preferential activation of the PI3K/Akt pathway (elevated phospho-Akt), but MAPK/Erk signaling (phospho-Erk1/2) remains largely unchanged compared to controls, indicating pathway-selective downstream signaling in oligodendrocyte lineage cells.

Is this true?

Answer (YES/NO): NO